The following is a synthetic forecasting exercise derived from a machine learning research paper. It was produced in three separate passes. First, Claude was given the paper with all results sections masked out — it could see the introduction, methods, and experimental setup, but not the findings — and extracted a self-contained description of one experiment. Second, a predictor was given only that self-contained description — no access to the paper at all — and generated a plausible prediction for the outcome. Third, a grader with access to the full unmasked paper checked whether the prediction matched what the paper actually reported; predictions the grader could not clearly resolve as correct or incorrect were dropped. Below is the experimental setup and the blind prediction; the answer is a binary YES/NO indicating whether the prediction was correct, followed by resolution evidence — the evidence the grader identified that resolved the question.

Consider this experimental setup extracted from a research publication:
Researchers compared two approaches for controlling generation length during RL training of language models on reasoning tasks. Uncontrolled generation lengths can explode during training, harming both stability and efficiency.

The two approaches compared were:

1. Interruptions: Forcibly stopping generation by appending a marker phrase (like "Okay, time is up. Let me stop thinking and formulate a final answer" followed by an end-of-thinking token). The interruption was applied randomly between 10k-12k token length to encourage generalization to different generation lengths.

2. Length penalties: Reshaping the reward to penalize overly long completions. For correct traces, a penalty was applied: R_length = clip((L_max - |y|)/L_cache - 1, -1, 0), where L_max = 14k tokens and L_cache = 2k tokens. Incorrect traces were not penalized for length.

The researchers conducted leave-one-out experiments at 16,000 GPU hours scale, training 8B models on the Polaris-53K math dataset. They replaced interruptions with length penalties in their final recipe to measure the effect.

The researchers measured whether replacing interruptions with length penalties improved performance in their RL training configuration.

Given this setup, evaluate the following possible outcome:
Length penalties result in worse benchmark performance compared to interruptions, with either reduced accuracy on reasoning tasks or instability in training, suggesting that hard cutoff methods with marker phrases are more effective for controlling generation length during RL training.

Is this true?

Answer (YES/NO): NO